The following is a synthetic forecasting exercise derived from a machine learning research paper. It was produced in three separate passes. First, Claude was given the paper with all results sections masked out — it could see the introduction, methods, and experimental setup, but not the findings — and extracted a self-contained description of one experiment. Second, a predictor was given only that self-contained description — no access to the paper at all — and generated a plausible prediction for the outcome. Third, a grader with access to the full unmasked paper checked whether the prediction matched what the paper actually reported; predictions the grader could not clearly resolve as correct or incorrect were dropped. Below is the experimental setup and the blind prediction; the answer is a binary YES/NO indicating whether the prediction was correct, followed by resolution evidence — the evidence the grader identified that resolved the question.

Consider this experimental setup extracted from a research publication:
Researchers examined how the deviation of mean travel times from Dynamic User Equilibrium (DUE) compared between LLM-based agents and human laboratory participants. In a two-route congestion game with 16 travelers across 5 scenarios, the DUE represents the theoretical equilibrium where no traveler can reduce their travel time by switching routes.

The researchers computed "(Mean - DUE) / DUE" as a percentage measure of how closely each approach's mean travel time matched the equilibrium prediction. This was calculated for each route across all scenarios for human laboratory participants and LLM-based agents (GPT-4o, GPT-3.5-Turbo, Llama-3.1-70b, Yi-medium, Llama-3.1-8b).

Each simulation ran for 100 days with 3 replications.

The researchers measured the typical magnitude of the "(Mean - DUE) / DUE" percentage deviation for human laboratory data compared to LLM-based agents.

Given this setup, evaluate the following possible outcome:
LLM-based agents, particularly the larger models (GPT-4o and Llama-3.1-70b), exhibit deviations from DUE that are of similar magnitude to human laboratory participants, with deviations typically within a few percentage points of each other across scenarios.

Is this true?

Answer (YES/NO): NO